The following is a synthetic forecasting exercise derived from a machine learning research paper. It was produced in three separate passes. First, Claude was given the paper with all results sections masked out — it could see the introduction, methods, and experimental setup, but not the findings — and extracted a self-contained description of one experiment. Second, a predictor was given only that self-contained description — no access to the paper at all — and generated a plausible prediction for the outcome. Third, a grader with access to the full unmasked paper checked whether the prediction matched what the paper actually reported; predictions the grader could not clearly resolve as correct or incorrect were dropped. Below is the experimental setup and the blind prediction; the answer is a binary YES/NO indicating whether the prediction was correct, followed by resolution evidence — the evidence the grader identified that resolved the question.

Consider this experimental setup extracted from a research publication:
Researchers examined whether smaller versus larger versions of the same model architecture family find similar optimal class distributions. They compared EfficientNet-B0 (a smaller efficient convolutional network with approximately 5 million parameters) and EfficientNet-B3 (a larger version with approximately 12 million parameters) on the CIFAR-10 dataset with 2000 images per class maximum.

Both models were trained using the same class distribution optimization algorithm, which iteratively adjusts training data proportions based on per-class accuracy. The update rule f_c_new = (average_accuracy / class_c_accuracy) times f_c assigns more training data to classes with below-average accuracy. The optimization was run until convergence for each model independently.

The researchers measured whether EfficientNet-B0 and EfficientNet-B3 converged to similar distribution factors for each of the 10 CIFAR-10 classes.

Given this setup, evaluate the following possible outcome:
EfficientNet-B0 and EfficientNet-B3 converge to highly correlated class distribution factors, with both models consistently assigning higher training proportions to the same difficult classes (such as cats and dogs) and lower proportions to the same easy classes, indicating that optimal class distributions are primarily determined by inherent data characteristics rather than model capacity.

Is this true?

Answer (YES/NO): YES